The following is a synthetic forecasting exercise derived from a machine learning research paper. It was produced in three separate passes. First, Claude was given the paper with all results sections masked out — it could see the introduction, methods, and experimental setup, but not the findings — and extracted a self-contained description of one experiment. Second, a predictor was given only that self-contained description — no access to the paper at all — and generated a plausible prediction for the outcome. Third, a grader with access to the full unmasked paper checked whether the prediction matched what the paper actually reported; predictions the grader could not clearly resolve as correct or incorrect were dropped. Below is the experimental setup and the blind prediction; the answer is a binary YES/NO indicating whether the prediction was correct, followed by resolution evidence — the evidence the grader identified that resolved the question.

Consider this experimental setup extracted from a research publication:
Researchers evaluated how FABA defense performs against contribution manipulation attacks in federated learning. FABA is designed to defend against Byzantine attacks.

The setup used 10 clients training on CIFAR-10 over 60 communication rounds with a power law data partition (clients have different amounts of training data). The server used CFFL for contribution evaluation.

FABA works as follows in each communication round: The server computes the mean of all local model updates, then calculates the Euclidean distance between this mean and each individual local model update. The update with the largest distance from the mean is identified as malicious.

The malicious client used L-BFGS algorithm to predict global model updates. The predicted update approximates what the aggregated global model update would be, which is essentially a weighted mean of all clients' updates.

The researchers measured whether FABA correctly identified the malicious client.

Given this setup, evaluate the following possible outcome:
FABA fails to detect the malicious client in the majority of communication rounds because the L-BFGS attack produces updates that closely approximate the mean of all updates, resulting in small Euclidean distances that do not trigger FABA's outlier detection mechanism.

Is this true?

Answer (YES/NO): YES